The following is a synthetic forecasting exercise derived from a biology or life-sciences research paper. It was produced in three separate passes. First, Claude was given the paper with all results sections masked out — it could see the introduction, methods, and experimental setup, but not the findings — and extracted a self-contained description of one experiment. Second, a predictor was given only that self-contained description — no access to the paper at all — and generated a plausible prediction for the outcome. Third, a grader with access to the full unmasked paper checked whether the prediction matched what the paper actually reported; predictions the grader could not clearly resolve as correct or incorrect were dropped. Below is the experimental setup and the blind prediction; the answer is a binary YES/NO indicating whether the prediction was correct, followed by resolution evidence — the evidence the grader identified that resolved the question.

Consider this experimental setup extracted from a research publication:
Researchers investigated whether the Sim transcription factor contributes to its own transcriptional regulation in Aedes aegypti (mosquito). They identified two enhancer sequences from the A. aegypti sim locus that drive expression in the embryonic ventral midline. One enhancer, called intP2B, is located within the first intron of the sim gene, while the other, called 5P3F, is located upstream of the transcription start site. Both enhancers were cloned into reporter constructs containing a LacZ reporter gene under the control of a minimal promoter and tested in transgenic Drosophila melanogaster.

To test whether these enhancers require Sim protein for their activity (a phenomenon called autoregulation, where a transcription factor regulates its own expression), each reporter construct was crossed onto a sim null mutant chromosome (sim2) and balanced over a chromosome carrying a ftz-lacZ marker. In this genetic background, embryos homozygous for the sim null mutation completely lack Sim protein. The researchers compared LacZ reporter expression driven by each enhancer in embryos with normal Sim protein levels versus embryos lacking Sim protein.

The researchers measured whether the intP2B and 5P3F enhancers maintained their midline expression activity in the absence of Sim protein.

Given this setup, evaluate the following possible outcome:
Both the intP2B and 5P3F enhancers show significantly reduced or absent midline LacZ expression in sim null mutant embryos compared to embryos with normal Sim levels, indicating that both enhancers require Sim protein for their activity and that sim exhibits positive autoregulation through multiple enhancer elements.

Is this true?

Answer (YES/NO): NO